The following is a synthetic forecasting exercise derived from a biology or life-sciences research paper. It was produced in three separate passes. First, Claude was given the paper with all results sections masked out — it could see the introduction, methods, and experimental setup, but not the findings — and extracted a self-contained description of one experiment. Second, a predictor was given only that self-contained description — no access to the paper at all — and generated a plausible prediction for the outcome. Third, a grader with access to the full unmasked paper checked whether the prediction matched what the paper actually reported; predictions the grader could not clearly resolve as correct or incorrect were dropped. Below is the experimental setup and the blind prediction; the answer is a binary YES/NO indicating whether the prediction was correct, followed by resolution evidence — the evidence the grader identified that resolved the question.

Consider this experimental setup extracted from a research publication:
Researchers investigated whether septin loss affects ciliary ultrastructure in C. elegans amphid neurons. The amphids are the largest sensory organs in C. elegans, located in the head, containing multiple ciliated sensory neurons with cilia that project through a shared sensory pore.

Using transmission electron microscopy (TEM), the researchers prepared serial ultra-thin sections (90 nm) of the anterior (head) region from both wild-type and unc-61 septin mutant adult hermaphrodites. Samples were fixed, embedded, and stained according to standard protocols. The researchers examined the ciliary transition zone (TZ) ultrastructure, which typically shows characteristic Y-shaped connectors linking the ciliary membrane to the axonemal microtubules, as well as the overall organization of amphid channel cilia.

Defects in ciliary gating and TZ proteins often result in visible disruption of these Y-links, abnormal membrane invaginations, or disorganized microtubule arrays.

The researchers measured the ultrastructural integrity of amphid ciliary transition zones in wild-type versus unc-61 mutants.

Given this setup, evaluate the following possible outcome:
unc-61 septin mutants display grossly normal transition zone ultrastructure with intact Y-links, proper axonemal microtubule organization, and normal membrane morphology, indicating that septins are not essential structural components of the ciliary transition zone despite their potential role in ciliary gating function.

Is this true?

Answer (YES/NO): YES